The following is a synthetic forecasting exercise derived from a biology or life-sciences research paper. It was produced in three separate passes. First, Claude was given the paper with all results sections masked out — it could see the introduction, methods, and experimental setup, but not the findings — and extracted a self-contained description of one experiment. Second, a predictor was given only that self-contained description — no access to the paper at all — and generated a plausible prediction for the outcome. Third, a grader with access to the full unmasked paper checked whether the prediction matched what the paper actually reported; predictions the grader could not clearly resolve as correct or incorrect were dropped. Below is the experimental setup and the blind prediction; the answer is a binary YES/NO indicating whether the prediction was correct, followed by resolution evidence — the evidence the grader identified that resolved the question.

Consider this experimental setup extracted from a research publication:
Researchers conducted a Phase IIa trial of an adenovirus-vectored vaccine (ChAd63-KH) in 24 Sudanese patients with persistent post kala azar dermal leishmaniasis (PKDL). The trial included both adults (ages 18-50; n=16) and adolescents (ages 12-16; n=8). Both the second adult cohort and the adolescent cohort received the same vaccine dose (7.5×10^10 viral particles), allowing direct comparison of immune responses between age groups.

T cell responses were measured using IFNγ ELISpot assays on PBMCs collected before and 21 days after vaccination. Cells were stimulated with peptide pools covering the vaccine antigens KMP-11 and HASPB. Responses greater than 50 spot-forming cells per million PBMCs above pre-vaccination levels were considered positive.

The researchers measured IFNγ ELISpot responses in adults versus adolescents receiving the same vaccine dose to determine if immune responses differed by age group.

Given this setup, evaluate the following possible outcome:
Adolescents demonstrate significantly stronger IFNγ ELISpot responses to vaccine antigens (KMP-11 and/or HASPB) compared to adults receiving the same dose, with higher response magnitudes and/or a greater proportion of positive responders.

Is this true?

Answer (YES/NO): NO